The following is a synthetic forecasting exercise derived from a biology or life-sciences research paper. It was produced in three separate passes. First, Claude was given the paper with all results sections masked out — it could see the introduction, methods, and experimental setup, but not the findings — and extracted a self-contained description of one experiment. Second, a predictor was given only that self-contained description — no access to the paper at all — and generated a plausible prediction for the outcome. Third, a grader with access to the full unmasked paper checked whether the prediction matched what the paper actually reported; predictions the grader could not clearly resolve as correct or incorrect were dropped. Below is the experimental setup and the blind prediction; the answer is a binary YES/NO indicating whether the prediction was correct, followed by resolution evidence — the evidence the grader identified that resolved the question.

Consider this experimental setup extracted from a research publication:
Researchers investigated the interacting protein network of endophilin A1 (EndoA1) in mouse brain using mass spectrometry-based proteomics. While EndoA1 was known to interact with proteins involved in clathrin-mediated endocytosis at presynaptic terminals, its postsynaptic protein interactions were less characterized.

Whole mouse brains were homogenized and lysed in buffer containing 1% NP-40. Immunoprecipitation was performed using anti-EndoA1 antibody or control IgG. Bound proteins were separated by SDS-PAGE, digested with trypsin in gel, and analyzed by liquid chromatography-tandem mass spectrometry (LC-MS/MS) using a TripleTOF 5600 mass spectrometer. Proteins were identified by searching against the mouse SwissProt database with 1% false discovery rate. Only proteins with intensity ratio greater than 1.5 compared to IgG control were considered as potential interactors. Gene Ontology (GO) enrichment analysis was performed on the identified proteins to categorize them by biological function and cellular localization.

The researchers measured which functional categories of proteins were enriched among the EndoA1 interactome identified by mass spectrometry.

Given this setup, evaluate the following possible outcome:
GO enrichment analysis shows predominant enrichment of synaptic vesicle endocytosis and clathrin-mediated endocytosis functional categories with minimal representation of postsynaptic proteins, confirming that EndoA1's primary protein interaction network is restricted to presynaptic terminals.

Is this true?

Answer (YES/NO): NO